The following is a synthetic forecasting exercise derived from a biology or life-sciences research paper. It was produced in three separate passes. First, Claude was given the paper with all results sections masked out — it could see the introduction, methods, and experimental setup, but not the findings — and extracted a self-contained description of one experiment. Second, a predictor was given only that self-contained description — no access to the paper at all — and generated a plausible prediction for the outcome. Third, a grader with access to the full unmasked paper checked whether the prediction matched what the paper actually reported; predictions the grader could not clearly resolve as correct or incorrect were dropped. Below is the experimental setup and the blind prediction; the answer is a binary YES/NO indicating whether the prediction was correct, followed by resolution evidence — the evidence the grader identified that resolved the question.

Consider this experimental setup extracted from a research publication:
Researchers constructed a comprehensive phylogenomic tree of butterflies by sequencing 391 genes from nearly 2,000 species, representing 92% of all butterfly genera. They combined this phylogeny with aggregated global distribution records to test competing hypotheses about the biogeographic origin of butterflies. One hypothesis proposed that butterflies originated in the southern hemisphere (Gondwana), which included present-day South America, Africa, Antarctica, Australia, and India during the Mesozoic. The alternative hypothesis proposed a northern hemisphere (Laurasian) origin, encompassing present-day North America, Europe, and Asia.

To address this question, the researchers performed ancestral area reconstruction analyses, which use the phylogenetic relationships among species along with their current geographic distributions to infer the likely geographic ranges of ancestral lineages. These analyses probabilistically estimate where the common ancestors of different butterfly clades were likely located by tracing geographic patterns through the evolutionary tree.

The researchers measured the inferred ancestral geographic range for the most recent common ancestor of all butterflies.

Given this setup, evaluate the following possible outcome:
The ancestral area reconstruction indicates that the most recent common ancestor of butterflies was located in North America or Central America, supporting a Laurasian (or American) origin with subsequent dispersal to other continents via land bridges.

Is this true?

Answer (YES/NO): YES